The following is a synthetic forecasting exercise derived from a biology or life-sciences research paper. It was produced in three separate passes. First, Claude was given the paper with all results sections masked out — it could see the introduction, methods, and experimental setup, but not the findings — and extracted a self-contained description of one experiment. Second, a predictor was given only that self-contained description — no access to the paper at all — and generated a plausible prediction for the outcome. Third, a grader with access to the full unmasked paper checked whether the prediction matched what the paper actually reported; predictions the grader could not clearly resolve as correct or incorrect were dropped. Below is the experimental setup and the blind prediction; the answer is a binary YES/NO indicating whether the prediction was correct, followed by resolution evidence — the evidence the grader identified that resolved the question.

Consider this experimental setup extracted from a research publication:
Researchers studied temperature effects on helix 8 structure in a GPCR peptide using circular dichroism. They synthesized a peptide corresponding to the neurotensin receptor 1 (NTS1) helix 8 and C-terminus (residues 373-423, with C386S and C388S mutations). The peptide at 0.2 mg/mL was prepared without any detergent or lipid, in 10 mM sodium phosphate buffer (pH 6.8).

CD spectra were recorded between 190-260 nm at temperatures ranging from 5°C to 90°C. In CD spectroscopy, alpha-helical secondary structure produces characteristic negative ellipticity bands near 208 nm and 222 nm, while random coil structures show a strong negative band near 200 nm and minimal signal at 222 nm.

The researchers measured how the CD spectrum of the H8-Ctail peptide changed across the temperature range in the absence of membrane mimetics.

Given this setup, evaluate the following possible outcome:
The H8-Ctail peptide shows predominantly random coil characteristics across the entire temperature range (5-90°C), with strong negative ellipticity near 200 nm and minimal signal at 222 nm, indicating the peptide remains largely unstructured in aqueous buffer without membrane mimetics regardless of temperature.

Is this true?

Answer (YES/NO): NO